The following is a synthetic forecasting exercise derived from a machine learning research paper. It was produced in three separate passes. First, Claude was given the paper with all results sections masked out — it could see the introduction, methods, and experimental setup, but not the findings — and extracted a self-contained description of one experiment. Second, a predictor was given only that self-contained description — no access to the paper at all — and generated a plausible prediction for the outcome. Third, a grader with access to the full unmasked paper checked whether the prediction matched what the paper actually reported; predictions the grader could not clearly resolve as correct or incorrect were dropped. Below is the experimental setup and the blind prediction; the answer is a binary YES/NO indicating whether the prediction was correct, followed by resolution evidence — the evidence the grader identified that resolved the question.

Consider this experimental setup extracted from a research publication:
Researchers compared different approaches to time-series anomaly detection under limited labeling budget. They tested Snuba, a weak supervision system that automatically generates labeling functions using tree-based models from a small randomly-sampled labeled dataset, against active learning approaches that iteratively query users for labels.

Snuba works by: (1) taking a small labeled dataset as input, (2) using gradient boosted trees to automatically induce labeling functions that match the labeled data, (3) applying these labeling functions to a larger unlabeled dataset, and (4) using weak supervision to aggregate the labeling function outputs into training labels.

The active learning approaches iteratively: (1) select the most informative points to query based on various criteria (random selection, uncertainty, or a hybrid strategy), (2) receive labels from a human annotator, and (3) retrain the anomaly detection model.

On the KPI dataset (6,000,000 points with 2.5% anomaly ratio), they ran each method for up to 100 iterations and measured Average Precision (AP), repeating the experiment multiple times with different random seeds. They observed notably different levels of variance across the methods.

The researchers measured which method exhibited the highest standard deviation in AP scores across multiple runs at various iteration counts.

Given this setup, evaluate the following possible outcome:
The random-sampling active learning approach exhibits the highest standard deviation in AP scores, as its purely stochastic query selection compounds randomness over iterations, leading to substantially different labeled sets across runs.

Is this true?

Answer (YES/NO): NO